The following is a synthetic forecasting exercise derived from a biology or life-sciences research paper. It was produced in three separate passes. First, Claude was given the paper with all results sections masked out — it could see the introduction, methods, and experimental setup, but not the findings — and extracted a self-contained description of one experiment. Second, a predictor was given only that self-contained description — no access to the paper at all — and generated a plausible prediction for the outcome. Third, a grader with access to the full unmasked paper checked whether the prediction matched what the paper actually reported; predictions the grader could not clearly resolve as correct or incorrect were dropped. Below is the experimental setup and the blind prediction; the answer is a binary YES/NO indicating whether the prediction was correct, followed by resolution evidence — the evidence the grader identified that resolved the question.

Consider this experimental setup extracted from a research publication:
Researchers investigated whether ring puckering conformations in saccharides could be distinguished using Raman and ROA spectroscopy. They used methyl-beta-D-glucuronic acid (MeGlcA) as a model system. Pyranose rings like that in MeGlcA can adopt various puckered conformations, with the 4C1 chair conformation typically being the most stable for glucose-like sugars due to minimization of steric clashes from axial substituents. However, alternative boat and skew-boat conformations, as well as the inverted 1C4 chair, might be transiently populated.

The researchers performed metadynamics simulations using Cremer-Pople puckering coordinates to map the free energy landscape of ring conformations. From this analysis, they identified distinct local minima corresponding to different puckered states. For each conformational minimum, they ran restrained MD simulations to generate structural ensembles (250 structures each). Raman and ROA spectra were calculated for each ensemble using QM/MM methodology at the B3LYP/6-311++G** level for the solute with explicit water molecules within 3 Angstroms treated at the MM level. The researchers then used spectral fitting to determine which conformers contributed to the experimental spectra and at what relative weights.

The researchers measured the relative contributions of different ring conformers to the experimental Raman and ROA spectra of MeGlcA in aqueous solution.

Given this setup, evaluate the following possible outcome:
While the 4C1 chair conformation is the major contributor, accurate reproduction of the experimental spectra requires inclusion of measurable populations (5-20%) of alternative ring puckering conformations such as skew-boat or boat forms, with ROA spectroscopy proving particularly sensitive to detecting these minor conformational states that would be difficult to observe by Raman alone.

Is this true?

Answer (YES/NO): NO